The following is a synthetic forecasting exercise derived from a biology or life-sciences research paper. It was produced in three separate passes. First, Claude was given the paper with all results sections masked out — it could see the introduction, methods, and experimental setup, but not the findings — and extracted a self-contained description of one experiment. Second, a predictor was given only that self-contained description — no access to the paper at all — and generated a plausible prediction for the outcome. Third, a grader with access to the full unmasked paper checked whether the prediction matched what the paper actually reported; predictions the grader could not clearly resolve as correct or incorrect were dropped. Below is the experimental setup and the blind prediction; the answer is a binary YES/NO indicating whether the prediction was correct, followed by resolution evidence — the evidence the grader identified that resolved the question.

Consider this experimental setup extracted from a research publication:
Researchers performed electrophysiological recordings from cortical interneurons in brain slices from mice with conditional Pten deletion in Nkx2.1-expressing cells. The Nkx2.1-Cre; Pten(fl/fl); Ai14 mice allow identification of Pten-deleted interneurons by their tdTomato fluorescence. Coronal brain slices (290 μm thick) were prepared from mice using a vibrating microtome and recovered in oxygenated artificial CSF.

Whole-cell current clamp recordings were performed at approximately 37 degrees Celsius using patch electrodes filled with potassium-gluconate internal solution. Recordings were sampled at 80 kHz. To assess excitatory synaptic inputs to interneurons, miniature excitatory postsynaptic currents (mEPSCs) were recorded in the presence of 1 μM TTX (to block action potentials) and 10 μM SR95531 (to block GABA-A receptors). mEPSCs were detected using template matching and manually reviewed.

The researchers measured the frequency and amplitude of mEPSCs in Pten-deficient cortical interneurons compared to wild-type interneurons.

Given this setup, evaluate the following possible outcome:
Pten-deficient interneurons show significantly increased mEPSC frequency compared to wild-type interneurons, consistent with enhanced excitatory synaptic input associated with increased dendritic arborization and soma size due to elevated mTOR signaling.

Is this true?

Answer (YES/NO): NO